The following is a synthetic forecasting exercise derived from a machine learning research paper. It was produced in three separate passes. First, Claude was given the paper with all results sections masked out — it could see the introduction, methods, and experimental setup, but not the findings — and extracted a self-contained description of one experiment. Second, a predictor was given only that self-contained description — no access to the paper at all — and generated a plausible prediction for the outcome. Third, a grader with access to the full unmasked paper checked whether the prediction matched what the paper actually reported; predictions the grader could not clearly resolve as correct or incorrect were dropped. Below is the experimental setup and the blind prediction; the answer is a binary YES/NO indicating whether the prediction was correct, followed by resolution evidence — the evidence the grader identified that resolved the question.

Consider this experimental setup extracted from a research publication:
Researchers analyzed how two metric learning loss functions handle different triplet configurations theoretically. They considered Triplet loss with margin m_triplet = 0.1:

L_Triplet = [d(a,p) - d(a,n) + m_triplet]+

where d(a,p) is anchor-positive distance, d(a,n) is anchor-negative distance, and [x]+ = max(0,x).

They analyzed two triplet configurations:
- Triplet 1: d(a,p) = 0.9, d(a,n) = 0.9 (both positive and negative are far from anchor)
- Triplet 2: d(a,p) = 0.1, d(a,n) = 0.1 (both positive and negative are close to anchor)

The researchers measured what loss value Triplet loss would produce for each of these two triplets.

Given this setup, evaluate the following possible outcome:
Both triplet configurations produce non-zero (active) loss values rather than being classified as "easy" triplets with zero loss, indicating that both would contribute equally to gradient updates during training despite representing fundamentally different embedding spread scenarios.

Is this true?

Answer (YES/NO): YES